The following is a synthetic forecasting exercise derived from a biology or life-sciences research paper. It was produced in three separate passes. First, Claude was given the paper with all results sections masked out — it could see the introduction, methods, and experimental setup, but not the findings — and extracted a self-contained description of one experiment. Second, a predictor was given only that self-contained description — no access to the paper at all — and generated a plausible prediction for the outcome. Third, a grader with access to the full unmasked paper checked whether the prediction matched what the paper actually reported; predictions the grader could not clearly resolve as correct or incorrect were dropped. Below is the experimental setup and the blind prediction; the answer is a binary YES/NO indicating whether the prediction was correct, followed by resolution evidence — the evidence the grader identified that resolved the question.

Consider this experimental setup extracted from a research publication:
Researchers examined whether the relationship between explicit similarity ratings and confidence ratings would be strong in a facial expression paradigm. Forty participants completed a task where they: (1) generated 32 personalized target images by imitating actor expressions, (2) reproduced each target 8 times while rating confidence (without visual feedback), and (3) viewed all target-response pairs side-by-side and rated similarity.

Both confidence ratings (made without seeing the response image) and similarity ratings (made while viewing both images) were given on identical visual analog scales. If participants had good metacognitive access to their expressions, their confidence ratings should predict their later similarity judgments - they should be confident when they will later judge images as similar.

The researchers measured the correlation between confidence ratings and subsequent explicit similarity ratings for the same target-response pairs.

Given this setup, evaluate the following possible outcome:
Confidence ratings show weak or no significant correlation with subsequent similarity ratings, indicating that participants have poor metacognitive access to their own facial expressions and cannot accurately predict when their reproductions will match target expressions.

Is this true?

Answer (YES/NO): NO